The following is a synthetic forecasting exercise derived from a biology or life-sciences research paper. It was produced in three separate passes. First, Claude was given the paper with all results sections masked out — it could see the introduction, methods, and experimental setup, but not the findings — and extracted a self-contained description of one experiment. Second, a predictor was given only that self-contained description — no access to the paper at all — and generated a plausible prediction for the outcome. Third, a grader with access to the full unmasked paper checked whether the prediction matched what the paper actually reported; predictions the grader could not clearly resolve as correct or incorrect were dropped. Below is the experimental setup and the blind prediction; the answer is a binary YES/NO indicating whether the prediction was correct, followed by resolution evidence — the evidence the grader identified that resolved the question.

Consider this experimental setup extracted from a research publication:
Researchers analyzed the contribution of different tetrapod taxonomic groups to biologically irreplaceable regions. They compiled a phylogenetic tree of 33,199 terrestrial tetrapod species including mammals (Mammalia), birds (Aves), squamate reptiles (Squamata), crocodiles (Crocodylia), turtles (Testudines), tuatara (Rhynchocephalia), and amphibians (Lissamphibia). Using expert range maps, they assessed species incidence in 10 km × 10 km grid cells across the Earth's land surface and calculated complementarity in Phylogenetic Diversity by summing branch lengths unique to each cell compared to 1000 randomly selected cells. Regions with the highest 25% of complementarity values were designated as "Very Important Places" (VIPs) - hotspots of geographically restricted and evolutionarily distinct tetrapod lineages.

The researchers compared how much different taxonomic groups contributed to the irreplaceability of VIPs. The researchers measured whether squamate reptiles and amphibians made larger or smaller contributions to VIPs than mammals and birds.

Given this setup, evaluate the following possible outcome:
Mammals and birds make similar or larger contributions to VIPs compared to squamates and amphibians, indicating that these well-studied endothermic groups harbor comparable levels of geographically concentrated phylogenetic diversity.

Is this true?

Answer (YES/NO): NO